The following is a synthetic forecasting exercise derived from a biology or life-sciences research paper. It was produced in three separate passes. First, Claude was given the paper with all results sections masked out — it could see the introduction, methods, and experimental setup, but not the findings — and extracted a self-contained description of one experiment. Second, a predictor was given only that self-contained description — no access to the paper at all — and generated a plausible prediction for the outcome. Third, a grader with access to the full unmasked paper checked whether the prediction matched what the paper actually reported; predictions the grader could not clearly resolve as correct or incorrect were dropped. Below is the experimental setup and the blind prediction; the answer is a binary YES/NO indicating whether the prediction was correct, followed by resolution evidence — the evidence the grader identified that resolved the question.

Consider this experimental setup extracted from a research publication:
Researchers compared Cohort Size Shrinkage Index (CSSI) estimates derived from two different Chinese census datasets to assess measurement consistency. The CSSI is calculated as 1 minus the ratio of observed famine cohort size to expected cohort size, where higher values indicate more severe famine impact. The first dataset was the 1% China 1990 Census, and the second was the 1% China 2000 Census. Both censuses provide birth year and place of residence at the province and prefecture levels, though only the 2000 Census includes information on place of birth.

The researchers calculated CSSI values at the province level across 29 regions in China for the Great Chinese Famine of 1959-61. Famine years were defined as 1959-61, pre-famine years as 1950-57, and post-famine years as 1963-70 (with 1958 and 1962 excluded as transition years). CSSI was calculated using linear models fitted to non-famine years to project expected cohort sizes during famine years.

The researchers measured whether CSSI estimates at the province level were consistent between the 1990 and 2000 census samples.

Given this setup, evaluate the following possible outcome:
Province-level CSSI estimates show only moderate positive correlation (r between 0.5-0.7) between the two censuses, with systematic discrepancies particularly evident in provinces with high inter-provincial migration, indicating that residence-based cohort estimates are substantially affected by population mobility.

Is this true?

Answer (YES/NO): NO